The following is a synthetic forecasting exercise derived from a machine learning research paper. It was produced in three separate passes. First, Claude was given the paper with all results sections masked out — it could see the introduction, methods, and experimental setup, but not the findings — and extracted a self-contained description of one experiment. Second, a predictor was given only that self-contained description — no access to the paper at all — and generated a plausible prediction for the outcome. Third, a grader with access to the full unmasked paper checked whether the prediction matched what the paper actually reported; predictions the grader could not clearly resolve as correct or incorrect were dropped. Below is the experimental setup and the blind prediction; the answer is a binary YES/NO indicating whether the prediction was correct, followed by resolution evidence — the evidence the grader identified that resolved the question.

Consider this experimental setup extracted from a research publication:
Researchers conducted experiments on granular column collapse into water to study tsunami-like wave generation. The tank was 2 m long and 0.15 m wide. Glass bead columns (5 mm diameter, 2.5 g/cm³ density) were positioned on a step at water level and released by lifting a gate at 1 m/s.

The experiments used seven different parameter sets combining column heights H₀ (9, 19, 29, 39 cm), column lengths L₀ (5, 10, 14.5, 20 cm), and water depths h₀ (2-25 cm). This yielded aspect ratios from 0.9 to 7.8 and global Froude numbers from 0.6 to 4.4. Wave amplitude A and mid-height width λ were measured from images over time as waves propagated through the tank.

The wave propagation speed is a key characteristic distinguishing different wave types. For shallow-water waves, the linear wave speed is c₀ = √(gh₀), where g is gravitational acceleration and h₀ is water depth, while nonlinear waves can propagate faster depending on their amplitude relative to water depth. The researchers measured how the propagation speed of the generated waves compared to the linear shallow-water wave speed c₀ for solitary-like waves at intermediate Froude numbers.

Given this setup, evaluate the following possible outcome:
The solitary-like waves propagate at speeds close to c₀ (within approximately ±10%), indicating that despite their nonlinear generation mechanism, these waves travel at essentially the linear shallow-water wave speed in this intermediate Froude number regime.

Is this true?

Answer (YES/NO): NO